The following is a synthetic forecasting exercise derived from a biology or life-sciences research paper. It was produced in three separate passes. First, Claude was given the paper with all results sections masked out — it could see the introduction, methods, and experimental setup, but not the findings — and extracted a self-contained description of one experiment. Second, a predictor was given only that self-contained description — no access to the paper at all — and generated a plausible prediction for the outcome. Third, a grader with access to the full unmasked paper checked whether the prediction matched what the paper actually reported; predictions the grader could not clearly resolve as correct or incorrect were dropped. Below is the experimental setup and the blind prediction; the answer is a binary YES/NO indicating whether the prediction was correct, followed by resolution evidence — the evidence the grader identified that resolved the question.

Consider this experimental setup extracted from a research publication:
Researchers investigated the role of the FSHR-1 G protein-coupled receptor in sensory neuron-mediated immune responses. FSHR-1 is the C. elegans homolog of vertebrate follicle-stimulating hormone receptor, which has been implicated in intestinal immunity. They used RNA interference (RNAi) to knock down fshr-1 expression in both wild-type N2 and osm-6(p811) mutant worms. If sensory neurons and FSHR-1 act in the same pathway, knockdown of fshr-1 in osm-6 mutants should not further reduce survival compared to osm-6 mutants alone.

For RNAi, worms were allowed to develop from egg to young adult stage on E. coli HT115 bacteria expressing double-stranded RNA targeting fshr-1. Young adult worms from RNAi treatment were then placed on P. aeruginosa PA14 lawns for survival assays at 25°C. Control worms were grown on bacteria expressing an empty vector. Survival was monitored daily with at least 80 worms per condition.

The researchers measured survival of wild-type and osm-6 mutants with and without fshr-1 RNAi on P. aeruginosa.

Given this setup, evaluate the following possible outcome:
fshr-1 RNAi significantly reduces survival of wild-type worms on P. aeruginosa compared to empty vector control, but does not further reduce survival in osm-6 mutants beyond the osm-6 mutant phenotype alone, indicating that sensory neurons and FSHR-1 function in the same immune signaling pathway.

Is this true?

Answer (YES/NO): NO